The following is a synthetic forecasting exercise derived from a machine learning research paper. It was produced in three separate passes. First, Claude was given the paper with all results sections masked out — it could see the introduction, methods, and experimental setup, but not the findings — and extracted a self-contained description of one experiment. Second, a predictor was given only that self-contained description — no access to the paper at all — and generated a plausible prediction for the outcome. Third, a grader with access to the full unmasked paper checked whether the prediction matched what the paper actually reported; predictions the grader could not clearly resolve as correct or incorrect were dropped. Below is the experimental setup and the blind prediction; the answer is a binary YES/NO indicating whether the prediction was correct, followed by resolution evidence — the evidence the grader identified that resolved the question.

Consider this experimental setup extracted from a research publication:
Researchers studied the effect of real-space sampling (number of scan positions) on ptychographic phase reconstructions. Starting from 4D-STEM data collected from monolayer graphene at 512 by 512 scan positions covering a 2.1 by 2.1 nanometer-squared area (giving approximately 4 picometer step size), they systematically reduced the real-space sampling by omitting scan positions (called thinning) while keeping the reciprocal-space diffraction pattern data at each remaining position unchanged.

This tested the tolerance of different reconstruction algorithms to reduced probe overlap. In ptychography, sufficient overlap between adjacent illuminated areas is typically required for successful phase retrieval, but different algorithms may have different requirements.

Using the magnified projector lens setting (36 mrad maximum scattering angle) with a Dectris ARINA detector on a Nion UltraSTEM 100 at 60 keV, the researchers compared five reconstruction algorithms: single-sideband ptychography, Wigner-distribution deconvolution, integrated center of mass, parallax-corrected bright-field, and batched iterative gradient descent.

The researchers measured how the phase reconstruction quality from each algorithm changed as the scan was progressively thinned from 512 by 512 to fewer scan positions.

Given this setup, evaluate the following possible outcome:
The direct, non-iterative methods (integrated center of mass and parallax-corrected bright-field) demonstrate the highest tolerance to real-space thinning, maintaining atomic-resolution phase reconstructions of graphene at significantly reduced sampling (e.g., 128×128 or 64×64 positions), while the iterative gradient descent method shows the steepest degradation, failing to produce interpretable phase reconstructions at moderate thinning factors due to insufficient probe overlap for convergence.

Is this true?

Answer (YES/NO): NO